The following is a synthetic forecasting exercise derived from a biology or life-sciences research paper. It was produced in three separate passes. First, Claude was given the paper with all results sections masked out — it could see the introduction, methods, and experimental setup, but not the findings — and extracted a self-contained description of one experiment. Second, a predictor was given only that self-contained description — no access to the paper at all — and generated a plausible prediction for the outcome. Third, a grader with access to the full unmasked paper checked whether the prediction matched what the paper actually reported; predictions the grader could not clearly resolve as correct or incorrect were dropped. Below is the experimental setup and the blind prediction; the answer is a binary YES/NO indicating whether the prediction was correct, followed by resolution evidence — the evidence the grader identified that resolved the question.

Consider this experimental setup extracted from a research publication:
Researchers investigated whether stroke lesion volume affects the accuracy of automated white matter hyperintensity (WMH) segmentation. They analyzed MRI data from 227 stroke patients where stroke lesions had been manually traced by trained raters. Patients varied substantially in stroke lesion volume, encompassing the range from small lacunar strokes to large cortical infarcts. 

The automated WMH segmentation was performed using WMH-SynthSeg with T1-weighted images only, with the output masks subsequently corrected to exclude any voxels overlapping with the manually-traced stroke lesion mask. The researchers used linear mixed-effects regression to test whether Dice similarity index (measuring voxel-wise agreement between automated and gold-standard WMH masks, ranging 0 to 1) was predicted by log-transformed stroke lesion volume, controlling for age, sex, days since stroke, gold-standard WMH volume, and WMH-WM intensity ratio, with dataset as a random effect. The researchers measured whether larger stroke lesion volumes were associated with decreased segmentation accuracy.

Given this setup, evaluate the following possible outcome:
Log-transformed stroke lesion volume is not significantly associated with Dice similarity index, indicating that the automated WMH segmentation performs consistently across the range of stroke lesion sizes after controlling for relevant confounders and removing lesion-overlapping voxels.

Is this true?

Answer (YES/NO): YES